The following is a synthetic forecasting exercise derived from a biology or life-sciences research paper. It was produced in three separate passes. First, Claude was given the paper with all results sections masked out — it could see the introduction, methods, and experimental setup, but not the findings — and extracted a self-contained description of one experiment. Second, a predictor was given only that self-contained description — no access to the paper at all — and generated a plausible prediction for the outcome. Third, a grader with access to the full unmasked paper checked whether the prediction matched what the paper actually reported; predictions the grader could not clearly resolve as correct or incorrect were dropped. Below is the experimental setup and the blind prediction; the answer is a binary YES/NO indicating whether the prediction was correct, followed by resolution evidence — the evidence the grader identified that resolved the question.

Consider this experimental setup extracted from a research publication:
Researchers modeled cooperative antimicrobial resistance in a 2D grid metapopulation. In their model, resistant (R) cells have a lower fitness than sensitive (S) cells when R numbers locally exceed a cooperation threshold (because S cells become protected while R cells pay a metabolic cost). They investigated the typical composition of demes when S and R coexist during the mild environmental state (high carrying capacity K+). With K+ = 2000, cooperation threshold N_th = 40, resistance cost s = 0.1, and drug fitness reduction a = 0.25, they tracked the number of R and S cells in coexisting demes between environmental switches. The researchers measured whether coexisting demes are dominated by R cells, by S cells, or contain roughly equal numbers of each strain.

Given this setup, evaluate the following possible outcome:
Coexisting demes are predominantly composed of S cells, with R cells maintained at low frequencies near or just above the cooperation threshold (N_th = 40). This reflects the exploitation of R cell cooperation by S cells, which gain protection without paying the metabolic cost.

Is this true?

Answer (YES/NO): YES